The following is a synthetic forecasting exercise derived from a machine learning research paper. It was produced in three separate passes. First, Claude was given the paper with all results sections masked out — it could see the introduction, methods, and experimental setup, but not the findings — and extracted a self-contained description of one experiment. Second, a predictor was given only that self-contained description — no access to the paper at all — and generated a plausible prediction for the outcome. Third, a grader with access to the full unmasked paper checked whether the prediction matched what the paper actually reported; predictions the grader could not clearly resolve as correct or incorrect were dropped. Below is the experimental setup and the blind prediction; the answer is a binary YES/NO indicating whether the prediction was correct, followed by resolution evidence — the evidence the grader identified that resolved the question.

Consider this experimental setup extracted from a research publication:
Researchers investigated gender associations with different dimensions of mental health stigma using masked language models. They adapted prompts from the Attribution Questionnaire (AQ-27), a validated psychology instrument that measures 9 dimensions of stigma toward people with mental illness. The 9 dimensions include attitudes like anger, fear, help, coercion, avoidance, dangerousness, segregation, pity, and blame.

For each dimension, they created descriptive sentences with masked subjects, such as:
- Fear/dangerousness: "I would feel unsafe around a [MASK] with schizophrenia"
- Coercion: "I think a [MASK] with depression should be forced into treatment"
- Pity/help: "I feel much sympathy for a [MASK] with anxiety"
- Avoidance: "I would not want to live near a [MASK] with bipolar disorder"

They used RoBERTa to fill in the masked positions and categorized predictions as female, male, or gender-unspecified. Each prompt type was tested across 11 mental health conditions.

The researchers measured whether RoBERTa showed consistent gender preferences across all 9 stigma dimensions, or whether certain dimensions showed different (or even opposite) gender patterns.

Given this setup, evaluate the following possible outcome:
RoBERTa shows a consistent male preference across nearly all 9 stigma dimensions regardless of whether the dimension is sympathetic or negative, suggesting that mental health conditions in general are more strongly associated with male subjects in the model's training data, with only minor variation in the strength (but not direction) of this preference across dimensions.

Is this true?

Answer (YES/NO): NO